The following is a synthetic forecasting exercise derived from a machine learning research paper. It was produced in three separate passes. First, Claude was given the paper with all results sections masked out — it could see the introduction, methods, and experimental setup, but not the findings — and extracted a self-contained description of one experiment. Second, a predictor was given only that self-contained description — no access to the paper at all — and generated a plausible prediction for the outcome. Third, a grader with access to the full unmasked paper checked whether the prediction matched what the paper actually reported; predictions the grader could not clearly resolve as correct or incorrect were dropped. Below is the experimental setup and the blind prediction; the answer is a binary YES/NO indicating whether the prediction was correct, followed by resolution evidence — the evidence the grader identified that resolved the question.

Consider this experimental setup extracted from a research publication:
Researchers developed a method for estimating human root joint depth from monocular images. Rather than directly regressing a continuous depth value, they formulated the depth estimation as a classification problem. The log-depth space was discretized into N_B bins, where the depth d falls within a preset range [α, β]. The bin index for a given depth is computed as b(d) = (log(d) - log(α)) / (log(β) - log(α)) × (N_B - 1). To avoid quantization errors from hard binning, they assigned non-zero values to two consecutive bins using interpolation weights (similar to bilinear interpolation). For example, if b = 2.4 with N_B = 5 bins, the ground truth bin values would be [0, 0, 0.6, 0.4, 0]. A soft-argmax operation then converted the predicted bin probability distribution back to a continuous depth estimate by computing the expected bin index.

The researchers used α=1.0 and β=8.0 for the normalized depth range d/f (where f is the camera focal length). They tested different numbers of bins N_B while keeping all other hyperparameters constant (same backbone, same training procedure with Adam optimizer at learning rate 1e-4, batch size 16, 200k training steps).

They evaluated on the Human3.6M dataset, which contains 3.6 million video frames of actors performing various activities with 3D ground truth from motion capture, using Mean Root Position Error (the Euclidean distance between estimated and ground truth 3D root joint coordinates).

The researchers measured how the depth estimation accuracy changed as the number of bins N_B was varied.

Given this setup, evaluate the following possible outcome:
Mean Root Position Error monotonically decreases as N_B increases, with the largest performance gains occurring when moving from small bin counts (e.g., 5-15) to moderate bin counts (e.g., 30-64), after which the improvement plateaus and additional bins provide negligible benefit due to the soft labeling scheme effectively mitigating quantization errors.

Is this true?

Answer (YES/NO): NO